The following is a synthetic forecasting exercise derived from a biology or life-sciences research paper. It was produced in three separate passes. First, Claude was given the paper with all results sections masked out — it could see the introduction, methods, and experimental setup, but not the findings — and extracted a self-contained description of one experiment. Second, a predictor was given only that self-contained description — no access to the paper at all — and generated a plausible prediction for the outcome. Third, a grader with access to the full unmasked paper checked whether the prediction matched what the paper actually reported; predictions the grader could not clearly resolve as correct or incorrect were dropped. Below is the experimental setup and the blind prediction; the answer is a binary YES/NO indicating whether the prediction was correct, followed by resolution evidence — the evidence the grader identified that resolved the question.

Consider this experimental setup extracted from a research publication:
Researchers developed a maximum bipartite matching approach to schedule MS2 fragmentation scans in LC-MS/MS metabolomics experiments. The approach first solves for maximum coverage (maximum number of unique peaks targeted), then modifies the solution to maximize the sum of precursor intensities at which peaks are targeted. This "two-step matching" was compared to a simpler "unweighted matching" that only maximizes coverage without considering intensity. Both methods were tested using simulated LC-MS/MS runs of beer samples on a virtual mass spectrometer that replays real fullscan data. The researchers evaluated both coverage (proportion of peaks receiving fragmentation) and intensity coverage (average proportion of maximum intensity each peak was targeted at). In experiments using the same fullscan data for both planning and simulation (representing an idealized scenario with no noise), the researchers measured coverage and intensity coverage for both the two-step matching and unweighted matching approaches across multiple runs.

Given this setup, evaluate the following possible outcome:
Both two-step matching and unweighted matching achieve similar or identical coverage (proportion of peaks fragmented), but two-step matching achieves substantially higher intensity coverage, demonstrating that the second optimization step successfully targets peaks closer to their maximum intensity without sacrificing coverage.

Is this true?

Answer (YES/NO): YES